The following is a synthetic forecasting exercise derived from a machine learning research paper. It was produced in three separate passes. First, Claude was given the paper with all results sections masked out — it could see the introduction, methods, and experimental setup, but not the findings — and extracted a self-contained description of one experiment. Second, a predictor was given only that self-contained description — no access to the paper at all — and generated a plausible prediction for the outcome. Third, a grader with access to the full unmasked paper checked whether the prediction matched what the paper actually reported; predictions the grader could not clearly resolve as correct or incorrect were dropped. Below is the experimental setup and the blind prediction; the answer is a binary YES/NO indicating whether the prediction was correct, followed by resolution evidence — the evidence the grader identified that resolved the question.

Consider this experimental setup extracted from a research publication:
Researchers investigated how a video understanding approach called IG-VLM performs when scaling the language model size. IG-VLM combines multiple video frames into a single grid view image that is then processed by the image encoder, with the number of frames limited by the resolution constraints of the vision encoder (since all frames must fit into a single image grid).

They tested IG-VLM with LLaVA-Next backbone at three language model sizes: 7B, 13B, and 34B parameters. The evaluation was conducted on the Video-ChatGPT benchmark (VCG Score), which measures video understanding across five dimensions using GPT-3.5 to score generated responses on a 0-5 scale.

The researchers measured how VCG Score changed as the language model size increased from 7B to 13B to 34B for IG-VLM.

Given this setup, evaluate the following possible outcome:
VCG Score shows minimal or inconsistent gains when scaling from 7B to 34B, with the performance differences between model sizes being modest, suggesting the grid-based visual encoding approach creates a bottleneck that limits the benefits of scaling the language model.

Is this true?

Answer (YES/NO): YES